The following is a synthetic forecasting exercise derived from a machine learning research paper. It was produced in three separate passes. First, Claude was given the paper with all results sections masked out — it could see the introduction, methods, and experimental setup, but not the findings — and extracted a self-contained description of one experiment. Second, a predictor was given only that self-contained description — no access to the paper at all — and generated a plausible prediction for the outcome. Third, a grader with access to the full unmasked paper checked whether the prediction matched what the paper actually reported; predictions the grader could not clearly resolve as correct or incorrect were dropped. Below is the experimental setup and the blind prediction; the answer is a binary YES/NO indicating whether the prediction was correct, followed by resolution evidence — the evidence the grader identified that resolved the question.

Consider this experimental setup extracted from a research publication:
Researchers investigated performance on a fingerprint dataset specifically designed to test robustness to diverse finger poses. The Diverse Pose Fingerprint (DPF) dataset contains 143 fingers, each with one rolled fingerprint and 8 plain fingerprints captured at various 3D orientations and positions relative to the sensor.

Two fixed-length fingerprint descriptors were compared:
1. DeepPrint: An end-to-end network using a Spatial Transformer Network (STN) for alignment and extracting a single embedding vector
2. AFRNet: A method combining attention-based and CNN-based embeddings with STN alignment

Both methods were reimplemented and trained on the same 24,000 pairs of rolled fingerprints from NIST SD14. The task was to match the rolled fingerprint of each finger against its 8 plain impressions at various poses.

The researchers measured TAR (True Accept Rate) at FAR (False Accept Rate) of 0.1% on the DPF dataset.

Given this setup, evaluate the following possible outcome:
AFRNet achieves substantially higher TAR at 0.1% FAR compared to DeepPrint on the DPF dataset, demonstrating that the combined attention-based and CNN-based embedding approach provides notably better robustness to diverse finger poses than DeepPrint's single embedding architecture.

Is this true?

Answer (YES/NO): YES